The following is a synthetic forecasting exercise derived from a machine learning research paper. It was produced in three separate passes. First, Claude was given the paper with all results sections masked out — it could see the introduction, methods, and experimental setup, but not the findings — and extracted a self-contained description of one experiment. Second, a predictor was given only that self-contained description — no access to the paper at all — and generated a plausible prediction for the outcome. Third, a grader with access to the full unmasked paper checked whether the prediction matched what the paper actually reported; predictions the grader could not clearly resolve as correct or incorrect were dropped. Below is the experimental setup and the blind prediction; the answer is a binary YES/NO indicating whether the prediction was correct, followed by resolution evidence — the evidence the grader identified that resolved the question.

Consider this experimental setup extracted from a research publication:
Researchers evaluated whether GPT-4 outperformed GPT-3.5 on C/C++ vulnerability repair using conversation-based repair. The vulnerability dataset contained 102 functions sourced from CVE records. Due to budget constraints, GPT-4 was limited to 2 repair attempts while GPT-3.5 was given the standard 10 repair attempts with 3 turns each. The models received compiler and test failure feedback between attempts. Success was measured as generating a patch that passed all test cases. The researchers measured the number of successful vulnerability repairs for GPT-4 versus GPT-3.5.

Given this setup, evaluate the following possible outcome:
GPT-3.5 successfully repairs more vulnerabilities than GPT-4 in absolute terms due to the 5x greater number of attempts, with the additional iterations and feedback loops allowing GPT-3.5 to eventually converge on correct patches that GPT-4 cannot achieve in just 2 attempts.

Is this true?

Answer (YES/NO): YES